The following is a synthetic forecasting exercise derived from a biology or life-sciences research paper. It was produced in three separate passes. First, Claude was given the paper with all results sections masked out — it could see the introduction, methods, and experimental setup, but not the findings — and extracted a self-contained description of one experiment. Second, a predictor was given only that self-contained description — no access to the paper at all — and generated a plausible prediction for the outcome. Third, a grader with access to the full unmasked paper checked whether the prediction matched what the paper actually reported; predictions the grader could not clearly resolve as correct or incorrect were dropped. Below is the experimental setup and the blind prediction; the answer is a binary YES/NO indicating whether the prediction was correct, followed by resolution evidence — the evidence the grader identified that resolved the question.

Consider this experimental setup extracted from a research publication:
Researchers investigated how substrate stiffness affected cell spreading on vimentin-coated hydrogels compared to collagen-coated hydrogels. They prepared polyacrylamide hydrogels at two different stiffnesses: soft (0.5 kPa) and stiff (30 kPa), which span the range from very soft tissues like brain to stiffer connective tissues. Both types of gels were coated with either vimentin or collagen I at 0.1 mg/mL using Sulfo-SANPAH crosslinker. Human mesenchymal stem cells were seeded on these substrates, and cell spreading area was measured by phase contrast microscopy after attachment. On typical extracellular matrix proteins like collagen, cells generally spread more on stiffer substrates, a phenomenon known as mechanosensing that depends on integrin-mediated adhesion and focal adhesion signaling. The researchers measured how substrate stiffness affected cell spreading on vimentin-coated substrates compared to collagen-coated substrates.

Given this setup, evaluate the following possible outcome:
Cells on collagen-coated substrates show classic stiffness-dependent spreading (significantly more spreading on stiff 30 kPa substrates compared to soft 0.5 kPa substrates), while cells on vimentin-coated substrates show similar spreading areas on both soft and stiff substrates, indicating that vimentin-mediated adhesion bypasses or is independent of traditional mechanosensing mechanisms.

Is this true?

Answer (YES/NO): NO